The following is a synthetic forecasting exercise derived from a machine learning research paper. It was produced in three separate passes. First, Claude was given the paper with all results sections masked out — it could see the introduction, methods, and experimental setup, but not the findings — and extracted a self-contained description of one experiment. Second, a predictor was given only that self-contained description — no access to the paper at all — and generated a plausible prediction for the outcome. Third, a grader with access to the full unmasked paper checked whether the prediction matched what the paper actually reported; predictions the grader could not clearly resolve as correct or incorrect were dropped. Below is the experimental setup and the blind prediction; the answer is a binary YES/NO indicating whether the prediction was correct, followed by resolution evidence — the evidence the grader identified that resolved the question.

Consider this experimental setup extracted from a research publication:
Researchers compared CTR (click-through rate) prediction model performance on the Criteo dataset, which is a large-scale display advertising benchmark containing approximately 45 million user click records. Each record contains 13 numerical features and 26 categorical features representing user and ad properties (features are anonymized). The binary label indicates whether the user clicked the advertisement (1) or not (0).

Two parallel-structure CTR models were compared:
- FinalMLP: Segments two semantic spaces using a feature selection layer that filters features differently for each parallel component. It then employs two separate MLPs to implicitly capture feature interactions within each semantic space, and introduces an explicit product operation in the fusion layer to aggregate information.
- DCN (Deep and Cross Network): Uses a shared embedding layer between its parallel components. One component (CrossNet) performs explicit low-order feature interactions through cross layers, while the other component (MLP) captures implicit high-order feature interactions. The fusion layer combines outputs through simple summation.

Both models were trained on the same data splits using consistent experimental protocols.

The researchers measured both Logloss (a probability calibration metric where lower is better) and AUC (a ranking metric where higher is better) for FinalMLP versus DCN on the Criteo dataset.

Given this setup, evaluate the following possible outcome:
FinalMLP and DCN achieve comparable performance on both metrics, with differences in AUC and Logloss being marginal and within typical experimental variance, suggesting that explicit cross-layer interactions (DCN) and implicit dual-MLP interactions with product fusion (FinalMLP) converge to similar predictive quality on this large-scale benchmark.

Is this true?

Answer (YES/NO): NO